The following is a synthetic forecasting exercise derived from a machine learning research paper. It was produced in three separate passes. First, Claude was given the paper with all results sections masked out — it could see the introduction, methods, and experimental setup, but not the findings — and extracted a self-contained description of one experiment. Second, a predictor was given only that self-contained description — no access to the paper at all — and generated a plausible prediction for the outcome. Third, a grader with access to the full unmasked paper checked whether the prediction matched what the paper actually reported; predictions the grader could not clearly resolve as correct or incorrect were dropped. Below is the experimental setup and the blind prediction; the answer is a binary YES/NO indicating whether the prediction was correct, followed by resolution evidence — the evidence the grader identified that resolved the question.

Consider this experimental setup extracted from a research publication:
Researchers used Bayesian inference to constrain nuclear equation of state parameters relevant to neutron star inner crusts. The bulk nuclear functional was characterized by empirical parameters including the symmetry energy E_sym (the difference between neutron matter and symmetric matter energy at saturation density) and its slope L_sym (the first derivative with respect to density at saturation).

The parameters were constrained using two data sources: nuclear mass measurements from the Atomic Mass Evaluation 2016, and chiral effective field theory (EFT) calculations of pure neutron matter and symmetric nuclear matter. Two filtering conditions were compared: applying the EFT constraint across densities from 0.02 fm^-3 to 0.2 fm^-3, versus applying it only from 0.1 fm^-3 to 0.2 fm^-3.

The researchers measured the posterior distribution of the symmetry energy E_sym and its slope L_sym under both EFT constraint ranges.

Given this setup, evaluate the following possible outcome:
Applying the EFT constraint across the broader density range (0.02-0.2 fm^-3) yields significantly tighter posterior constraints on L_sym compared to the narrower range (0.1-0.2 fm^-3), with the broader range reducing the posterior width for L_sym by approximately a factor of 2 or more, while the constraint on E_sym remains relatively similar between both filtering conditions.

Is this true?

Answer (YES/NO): NO